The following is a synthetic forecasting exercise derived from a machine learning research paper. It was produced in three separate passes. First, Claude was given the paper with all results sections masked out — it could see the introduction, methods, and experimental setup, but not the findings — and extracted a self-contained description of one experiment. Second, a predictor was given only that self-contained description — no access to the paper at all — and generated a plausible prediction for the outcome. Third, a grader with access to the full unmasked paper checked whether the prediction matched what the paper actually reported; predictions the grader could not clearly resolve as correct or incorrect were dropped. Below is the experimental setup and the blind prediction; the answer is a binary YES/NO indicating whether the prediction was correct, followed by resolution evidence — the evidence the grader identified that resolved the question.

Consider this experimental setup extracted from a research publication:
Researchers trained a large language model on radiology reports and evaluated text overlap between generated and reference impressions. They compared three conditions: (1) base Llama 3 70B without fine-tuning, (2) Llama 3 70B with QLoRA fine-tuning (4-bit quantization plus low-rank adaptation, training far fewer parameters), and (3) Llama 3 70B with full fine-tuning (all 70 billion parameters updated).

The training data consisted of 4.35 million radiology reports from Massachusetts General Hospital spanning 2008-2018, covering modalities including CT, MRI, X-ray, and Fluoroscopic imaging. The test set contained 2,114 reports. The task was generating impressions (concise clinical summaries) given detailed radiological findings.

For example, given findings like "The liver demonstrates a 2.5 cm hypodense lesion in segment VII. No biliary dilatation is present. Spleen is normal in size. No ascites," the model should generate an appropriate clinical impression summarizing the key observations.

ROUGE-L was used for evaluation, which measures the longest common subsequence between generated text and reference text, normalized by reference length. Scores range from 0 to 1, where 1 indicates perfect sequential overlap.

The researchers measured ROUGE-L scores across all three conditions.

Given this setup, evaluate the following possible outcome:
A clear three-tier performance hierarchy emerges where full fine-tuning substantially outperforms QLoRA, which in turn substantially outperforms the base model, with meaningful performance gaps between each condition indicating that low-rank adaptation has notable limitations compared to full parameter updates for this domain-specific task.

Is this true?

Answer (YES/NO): NO